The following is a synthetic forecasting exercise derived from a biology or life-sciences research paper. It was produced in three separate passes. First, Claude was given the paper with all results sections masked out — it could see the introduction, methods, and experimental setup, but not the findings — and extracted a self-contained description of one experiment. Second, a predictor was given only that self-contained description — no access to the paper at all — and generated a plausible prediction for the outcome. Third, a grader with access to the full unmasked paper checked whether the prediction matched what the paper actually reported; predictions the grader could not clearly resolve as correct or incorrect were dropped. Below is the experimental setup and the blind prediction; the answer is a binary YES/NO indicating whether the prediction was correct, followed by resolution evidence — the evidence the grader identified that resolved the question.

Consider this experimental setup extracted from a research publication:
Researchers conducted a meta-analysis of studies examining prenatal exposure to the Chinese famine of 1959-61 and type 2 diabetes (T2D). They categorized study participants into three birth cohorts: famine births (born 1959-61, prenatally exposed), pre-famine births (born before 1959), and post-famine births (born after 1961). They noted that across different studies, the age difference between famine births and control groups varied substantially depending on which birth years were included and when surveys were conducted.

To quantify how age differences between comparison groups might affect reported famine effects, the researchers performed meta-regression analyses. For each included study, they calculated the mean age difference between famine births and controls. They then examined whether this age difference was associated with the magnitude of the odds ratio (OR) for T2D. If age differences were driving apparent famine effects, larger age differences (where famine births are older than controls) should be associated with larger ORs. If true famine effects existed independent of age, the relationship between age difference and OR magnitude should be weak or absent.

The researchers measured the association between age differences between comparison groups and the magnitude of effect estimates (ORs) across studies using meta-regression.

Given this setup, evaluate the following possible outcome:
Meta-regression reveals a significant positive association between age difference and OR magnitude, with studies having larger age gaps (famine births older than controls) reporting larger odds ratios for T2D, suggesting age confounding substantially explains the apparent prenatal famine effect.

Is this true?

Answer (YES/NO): YES